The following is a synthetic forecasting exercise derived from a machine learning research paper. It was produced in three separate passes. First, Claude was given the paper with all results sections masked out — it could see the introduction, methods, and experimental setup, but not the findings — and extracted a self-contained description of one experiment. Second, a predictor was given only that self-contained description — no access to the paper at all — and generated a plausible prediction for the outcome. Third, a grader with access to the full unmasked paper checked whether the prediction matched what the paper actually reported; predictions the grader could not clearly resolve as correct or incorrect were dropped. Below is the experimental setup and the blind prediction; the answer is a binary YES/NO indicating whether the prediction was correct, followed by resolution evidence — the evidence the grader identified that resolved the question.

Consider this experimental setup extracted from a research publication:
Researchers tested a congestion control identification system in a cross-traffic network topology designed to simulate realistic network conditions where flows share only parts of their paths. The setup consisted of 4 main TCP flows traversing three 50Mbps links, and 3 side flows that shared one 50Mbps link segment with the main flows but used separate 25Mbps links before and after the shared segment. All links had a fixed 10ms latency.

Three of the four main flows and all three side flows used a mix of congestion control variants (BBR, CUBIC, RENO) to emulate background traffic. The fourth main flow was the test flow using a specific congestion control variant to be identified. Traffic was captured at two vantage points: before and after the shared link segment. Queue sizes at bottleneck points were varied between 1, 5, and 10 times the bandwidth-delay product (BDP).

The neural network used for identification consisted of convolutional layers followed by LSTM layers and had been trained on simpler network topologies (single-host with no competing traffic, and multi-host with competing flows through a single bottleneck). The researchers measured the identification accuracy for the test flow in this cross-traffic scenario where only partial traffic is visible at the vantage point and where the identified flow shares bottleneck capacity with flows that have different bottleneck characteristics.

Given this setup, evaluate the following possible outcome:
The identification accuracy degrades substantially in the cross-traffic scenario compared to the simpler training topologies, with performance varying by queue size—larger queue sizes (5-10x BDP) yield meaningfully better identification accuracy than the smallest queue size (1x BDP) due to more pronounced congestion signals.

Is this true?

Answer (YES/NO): NO